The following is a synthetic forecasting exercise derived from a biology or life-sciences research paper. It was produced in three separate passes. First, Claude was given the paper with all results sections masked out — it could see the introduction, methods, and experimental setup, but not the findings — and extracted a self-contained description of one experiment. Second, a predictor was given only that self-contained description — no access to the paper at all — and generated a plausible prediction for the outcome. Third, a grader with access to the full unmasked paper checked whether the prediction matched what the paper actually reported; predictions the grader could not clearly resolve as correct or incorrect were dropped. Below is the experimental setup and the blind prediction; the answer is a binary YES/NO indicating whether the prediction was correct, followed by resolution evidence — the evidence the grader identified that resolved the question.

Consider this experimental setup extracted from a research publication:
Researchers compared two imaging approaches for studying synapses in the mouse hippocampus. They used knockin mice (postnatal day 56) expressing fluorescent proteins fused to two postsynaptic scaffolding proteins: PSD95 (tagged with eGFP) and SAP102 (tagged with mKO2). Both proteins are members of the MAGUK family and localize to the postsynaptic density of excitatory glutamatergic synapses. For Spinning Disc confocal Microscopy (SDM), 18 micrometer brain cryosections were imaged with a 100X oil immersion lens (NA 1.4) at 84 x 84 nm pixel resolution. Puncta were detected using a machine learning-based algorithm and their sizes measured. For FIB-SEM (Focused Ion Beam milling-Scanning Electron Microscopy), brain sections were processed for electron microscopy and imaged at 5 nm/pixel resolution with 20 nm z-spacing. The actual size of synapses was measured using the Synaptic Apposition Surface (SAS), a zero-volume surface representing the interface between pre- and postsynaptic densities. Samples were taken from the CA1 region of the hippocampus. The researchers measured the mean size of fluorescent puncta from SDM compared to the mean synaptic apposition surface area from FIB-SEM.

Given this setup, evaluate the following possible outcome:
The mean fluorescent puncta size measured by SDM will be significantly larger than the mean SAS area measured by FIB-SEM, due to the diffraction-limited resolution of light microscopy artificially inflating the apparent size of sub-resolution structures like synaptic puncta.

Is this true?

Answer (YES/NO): YES